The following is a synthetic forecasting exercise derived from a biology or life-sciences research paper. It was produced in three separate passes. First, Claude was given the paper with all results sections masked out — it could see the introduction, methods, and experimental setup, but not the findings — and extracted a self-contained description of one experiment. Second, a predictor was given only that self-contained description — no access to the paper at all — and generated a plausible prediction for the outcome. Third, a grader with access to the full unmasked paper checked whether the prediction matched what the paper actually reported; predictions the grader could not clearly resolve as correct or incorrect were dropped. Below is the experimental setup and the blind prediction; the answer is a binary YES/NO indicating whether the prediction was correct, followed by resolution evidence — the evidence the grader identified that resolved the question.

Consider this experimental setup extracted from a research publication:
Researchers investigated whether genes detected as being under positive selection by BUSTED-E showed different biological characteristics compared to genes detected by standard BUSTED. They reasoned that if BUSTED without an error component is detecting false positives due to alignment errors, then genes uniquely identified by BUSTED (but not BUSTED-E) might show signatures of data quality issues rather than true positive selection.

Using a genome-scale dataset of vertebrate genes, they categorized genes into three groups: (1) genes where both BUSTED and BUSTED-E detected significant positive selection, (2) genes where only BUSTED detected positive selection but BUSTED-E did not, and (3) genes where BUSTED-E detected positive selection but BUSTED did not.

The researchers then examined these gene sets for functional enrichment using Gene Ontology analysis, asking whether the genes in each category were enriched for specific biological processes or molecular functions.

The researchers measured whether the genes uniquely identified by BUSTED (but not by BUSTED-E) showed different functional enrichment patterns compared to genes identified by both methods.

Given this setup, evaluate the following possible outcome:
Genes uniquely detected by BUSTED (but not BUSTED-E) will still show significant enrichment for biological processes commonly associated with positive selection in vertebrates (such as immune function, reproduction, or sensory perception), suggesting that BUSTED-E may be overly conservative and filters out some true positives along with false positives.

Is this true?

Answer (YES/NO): NO